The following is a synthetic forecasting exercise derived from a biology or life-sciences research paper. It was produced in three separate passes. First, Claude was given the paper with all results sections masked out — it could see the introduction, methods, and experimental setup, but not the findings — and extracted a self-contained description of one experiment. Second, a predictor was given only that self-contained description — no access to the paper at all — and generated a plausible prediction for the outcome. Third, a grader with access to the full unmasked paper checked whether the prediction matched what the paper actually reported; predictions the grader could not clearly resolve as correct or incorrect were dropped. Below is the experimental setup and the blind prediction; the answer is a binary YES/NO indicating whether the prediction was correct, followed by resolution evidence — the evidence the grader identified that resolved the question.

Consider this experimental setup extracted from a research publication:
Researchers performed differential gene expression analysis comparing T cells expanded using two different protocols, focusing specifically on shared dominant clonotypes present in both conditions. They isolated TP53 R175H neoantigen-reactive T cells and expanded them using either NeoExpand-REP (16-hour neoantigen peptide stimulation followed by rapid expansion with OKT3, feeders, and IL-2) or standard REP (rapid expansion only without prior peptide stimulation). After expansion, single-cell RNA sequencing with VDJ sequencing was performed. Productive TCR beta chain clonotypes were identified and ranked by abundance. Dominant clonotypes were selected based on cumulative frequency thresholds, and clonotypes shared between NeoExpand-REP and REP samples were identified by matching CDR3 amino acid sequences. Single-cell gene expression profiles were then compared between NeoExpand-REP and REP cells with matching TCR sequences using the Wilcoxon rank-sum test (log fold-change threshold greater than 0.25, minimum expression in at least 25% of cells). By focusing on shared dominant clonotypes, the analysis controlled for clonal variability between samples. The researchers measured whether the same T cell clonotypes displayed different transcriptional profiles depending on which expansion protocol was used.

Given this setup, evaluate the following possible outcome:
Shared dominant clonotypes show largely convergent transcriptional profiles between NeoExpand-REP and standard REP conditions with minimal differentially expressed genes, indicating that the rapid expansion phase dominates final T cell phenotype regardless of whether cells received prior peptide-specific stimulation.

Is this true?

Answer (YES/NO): NO